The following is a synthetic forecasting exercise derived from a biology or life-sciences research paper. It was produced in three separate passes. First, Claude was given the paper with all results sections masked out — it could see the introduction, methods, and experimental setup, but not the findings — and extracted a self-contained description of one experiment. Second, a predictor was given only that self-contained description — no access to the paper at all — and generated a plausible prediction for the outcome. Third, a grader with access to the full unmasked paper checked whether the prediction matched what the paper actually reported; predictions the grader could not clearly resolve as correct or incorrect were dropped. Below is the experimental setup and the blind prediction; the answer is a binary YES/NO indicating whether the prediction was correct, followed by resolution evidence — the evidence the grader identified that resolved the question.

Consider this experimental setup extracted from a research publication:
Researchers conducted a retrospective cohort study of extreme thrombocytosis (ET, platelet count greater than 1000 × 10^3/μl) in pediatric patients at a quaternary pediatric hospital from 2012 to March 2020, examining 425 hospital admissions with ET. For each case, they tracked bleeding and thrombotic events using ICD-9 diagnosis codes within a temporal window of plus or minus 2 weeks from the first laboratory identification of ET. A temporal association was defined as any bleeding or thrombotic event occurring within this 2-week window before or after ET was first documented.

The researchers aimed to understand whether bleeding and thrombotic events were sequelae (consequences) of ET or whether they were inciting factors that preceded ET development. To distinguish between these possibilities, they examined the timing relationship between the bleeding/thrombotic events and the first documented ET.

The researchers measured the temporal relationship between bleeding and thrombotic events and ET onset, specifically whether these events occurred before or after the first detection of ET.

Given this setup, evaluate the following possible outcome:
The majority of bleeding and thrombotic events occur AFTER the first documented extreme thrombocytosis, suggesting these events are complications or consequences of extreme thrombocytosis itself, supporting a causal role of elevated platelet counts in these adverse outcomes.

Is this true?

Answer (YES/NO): NO